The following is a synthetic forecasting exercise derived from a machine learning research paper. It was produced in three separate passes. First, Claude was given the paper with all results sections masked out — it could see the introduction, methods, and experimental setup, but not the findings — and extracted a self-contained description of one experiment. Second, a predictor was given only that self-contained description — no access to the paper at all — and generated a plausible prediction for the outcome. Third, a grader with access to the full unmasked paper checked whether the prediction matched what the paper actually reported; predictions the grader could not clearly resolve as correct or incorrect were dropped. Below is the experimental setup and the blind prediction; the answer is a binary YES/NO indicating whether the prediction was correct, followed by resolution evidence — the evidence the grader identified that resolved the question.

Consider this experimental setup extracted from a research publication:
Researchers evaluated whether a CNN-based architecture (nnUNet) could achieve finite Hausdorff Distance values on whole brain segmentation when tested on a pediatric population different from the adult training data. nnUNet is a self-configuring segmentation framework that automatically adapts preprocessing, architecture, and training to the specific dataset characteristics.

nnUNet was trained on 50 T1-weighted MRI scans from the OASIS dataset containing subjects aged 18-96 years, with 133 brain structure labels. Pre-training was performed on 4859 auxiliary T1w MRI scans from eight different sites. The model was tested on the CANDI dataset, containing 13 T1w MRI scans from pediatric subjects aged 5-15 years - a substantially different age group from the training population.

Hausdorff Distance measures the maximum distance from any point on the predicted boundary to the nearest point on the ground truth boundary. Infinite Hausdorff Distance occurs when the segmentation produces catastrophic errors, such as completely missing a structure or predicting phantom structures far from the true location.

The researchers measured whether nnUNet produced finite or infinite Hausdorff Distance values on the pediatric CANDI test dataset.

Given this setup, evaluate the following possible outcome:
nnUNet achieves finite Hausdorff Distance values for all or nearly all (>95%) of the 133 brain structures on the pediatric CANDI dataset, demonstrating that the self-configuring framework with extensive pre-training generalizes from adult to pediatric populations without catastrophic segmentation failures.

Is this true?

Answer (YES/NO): NO